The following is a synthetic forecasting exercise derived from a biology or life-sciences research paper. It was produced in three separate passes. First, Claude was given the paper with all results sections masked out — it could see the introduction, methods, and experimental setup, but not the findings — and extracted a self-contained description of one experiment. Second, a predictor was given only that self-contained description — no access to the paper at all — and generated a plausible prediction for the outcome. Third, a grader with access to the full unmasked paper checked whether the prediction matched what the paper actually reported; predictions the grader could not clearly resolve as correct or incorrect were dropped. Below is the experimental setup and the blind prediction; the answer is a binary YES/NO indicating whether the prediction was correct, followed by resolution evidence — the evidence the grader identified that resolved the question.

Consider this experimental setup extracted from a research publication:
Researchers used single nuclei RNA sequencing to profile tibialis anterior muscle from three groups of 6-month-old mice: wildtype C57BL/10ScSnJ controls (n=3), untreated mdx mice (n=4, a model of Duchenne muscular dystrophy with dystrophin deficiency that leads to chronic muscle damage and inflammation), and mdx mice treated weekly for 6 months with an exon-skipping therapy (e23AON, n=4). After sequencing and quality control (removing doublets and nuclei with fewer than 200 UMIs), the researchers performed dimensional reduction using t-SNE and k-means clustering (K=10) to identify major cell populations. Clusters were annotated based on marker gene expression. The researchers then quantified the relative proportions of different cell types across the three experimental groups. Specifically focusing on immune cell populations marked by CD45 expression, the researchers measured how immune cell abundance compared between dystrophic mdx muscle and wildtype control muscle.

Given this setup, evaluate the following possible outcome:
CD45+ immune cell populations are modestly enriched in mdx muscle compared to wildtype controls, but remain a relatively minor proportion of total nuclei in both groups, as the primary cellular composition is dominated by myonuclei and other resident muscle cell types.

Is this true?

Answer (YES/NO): NO